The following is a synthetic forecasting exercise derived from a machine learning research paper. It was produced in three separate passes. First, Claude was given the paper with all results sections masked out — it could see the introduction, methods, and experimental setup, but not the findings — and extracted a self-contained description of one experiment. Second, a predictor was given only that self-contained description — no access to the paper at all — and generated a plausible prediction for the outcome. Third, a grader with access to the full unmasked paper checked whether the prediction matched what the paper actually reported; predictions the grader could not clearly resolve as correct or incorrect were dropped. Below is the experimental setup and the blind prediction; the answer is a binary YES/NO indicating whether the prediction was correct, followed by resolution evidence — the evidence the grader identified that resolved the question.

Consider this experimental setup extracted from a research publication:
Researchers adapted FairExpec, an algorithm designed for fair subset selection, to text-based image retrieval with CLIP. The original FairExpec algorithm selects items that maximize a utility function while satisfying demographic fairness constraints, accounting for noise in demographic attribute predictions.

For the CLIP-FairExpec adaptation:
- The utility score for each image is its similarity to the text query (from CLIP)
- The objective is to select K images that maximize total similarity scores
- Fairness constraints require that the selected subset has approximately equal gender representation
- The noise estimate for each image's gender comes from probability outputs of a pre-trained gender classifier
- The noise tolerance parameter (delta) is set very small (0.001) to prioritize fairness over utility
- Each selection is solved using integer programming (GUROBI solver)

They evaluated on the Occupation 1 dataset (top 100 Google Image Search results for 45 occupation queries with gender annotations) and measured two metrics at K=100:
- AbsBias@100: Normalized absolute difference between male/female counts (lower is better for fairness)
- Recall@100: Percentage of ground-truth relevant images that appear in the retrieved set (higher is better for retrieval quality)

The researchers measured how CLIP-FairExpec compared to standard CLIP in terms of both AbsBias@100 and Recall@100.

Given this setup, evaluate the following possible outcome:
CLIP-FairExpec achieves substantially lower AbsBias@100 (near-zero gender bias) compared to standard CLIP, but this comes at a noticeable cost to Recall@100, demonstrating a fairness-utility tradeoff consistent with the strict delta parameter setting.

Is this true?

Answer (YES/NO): NO